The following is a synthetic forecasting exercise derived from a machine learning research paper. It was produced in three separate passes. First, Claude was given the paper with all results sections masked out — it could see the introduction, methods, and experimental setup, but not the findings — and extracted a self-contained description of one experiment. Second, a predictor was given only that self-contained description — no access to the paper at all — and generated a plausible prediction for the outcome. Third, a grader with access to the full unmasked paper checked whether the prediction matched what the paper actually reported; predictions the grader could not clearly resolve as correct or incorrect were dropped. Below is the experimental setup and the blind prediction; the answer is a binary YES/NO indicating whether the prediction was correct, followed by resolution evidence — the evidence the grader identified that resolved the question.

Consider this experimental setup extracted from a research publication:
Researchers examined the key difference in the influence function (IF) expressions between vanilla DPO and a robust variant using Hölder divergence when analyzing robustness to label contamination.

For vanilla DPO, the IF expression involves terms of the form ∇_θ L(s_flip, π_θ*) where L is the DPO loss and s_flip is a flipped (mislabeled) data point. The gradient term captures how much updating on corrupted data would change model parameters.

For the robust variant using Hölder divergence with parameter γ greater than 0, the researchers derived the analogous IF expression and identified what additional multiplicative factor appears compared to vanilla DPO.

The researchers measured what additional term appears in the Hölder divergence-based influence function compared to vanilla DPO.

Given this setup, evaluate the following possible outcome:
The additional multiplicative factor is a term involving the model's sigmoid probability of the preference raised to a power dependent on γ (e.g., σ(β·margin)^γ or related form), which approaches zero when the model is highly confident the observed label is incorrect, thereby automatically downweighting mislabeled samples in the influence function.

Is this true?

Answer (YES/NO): YES